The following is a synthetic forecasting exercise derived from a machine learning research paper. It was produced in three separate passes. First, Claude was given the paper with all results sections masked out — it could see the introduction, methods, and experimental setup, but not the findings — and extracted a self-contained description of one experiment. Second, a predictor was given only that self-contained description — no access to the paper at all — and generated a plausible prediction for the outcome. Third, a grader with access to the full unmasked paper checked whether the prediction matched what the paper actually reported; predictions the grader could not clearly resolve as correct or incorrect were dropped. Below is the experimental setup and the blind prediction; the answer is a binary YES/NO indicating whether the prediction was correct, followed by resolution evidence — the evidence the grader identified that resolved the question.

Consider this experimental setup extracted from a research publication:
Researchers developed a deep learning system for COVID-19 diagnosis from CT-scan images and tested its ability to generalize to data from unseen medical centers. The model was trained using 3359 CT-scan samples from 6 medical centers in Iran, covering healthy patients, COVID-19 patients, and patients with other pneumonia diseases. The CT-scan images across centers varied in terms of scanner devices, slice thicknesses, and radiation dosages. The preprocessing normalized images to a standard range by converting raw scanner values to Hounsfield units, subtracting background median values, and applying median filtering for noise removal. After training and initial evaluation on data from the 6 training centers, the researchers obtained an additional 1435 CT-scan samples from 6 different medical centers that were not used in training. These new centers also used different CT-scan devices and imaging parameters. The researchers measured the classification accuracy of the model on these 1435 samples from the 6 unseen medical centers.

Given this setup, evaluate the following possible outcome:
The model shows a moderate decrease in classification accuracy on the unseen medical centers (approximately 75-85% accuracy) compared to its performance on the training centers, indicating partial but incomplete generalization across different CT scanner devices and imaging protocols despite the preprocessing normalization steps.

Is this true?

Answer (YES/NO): NO